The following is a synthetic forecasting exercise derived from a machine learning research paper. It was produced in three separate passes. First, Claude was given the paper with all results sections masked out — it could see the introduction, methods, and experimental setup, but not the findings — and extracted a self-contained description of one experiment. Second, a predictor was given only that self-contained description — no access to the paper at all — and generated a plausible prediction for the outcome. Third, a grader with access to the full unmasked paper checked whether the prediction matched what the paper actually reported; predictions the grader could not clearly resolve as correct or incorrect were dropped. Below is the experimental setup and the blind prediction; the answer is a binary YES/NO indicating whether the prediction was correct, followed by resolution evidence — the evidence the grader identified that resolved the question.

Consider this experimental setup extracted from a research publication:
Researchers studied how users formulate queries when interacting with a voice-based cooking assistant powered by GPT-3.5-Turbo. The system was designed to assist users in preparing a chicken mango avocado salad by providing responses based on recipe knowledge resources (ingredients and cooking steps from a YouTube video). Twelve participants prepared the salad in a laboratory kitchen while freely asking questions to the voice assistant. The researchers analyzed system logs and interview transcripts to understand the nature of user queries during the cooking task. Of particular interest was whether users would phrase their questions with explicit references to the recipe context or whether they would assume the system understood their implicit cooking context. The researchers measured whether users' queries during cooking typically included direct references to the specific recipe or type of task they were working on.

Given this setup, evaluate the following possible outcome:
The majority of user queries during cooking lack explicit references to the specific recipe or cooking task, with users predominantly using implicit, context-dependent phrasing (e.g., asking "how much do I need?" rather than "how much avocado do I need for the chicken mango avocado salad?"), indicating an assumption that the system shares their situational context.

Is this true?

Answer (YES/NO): YES